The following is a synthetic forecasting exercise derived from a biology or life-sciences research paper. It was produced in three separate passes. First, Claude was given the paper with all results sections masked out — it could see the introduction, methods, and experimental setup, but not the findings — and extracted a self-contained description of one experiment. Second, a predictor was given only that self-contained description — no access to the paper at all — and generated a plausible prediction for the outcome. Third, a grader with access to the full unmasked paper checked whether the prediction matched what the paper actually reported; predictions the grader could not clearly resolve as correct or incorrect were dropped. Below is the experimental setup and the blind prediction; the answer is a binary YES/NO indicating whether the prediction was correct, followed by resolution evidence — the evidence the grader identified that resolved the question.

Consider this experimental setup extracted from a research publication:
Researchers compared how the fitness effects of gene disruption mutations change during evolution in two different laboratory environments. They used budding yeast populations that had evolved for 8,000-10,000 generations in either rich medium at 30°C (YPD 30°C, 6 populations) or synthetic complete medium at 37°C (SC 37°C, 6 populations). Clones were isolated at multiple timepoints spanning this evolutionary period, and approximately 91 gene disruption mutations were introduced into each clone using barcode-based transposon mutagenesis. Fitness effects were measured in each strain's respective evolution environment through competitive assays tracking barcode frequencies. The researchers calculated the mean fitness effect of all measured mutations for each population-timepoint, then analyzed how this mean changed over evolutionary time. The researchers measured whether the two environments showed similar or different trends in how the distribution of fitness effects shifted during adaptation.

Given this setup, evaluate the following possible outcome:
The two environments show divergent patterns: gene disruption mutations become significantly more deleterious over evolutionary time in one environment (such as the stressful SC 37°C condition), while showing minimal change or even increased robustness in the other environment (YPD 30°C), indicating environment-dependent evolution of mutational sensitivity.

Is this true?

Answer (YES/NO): NO